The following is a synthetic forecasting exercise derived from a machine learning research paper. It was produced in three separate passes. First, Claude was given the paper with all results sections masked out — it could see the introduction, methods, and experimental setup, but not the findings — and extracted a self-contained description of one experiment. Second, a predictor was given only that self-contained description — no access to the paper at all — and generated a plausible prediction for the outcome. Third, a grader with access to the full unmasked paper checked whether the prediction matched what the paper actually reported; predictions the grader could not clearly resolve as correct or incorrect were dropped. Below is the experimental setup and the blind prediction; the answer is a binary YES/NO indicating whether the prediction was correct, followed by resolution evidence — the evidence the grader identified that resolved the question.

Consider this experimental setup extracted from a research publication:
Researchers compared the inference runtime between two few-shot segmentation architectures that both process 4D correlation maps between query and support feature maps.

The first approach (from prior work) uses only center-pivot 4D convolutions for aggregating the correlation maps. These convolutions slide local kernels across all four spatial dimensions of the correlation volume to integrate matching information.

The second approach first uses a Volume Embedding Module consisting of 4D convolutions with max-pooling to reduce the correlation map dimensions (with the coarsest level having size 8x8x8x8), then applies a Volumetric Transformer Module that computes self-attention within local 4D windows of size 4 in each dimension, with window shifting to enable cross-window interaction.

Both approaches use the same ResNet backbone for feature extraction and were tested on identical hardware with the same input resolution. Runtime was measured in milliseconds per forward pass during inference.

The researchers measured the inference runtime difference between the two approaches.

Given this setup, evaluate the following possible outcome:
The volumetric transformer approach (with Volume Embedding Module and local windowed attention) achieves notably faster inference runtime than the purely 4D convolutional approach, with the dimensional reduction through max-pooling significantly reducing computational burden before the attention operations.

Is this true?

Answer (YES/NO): NO